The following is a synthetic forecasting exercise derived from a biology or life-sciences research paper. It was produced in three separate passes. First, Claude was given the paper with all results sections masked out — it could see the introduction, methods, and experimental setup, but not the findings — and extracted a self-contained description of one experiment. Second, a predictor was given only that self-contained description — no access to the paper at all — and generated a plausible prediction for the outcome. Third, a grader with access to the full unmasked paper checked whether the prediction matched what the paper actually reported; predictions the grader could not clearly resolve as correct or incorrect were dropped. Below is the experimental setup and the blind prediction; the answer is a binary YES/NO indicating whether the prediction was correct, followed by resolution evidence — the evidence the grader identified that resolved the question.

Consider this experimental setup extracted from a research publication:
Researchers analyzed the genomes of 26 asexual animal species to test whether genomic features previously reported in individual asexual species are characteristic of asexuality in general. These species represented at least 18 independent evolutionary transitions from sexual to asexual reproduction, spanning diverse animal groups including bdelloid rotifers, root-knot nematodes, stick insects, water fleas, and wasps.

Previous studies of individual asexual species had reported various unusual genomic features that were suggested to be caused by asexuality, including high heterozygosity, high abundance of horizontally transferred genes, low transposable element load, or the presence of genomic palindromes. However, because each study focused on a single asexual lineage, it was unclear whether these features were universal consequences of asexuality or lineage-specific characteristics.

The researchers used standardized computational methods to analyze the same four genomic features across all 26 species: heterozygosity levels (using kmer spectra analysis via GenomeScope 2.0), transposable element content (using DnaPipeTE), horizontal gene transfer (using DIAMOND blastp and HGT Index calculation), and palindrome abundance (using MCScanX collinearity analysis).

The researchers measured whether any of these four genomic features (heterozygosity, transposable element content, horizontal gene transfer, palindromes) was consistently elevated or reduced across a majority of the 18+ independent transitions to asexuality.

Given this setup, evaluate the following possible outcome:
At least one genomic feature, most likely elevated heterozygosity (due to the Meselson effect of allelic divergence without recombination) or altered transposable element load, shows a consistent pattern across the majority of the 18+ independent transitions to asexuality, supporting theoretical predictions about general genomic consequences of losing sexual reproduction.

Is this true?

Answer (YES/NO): NO